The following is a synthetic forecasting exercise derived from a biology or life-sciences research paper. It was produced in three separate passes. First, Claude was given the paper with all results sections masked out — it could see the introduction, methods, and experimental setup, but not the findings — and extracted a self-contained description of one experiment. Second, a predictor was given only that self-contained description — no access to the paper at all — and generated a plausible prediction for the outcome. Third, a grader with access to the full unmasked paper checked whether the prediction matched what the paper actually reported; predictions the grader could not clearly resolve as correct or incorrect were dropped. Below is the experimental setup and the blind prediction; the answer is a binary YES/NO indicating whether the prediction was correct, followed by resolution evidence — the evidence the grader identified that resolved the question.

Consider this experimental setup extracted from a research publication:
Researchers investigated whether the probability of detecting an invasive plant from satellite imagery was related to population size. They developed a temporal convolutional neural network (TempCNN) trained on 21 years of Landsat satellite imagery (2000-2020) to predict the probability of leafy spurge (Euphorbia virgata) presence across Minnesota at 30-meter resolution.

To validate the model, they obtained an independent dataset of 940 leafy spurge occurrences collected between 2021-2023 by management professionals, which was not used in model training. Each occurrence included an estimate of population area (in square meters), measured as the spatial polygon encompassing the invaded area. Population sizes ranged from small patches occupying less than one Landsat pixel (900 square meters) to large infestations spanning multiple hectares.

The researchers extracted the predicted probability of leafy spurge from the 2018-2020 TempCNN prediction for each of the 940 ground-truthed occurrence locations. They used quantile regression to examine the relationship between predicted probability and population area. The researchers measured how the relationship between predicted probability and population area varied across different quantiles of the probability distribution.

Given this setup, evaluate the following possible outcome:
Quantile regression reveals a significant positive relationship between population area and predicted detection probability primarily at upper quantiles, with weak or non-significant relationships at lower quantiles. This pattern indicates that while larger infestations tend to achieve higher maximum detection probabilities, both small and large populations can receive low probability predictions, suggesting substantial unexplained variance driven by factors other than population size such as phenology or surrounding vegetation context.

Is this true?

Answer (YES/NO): NO